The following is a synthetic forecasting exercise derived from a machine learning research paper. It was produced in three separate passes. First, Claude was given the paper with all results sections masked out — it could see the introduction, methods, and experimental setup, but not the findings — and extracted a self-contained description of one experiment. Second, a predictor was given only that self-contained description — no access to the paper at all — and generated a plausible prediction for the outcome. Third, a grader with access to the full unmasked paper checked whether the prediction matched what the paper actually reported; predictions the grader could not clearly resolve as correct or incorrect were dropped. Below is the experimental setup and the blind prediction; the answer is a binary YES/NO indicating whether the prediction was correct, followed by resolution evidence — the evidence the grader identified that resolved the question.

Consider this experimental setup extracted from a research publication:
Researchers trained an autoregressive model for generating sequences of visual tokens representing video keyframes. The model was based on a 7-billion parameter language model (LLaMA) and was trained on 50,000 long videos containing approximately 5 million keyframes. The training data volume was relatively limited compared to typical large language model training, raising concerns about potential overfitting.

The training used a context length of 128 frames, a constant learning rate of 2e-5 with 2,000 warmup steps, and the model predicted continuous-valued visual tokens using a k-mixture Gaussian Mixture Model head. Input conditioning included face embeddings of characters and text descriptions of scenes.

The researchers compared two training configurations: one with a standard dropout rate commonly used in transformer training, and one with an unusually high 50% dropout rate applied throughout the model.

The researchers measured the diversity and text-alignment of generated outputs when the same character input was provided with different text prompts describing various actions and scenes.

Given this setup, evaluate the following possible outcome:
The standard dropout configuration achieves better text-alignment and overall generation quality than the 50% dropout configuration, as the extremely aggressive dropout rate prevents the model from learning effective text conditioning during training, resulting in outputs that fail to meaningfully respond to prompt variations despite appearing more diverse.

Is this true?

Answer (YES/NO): NO